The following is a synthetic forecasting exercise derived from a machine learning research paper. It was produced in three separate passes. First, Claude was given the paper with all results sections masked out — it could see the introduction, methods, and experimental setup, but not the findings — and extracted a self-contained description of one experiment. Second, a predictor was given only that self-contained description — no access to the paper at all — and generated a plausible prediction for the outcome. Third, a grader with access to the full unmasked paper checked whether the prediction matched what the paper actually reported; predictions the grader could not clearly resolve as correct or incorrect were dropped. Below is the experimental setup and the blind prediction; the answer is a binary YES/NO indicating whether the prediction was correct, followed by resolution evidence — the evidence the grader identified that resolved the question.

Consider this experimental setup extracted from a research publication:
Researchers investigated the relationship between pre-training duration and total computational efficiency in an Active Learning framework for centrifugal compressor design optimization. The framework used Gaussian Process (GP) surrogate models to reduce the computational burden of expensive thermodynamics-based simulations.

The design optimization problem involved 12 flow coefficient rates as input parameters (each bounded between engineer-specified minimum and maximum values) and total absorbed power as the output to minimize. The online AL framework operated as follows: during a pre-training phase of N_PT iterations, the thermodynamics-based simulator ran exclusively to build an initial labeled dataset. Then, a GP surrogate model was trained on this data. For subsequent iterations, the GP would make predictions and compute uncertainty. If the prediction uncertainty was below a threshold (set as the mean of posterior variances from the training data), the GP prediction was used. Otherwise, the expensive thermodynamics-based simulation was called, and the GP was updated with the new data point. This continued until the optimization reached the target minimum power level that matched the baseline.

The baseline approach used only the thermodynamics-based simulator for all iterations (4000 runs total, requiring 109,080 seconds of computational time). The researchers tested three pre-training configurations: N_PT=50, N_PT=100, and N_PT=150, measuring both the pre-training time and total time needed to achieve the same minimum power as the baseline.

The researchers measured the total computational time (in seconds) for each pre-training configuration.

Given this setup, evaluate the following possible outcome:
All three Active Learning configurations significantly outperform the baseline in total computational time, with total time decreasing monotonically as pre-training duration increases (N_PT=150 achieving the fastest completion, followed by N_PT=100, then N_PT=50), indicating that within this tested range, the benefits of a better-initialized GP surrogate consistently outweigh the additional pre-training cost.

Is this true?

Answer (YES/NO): NO